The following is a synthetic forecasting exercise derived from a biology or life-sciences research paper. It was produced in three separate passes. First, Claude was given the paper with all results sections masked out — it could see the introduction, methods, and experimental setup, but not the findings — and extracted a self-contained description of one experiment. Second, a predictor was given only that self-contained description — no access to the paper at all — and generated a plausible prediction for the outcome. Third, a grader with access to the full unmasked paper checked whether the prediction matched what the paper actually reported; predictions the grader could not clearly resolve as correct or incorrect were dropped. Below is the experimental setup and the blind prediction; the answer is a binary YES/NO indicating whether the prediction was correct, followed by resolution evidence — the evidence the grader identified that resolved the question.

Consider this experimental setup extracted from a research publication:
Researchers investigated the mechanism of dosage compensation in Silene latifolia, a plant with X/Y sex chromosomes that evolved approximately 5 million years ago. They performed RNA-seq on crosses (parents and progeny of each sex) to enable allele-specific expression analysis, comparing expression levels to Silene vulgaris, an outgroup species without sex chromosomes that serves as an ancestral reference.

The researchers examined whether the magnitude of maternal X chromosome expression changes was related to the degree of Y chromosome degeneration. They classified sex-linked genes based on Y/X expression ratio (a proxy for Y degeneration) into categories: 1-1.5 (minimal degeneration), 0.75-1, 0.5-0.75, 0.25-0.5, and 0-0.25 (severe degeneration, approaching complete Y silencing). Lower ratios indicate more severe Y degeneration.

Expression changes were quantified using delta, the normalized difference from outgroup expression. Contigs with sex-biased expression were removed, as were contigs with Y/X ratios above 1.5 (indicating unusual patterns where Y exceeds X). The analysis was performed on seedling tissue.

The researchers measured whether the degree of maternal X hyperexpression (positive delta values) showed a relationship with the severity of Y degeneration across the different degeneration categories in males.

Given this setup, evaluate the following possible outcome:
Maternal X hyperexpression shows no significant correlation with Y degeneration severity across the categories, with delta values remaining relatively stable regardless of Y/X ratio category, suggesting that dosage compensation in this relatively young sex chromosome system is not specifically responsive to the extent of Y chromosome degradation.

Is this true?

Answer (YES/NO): NO